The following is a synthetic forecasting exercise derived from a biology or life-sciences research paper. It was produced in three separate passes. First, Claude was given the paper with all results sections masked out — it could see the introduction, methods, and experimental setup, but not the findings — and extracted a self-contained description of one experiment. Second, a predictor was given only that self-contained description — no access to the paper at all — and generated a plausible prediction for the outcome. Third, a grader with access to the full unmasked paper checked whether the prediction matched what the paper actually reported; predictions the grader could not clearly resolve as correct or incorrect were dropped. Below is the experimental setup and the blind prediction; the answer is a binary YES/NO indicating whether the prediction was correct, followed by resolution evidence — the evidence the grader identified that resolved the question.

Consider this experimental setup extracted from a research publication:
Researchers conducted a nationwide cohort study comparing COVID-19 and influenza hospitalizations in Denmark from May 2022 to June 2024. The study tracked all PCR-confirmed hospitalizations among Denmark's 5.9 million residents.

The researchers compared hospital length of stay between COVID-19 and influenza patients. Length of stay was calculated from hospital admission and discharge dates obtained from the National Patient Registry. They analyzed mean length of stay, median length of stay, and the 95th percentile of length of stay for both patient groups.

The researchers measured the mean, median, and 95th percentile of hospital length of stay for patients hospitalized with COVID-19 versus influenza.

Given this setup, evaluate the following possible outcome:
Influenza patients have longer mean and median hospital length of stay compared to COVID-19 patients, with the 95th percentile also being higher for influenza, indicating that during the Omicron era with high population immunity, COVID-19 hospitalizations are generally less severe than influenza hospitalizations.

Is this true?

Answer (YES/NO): NO